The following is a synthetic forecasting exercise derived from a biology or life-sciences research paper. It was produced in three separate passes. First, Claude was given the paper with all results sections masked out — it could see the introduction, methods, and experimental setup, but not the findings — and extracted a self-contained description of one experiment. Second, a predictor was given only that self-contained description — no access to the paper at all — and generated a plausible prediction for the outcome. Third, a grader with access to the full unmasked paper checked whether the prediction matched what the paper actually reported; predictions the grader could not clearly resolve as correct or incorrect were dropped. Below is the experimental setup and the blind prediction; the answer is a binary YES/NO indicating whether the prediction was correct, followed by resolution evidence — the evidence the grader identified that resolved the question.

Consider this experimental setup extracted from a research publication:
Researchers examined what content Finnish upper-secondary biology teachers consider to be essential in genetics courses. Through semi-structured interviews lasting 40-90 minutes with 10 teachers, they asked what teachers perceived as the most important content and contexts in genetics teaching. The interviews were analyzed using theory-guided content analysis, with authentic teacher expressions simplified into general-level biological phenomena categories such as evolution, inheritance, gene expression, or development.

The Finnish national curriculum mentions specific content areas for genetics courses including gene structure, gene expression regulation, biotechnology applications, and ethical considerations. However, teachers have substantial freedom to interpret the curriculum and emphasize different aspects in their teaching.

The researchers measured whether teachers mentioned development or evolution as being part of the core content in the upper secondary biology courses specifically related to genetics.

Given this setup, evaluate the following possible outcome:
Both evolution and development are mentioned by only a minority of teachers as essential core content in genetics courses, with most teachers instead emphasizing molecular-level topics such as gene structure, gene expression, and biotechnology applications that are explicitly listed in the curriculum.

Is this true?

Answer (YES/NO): NO